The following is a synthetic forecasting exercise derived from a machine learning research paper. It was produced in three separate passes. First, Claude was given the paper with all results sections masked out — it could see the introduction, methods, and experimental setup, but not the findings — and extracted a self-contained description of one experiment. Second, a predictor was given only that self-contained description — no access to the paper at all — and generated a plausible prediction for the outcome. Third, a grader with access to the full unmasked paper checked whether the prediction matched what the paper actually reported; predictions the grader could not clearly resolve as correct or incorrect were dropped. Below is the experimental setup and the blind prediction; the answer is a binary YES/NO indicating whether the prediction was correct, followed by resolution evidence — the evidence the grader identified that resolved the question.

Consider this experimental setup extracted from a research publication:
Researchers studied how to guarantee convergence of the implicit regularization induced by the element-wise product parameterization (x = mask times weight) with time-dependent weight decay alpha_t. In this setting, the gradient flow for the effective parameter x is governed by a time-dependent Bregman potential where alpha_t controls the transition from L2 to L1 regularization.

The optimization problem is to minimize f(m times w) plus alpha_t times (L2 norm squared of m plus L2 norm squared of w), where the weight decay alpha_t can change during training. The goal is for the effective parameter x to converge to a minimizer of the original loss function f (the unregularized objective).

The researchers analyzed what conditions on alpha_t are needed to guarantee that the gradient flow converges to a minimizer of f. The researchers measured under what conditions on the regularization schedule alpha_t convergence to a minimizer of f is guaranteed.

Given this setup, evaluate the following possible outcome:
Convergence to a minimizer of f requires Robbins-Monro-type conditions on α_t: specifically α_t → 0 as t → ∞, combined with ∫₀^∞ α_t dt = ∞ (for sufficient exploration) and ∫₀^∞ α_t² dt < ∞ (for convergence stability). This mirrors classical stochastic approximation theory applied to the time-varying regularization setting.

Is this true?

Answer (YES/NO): NO